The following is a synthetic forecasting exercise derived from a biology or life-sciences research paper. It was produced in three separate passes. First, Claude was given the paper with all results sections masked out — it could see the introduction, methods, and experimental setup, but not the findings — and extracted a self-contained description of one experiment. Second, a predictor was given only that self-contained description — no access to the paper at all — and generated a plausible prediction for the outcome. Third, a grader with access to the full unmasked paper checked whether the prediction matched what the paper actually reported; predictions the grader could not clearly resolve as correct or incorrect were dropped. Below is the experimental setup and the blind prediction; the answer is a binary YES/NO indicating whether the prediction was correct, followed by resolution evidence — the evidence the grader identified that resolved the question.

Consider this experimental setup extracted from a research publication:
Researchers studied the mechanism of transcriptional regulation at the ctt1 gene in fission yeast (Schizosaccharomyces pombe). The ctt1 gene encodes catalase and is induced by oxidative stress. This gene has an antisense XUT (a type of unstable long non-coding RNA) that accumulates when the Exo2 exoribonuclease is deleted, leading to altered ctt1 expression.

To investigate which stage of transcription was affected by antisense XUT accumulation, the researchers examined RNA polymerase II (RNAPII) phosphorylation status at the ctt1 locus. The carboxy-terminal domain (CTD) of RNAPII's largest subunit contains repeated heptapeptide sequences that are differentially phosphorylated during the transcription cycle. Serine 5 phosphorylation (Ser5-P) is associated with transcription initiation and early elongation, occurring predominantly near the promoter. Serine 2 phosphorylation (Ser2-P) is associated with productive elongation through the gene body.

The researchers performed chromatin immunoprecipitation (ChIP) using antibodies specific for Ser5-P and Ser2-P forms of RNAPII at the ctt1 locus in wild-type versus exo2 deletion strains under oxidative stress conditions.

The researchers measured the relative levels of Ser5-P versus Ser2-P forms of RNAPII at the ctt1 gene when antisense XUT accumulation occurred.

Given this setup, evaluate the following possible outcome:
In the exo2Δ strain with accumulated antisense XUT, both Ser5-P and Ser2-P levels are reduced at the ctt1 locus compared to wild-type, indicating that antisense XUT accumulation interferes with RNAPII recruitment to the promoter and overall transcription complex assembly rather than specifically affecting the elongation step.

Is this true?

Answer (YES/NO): NO